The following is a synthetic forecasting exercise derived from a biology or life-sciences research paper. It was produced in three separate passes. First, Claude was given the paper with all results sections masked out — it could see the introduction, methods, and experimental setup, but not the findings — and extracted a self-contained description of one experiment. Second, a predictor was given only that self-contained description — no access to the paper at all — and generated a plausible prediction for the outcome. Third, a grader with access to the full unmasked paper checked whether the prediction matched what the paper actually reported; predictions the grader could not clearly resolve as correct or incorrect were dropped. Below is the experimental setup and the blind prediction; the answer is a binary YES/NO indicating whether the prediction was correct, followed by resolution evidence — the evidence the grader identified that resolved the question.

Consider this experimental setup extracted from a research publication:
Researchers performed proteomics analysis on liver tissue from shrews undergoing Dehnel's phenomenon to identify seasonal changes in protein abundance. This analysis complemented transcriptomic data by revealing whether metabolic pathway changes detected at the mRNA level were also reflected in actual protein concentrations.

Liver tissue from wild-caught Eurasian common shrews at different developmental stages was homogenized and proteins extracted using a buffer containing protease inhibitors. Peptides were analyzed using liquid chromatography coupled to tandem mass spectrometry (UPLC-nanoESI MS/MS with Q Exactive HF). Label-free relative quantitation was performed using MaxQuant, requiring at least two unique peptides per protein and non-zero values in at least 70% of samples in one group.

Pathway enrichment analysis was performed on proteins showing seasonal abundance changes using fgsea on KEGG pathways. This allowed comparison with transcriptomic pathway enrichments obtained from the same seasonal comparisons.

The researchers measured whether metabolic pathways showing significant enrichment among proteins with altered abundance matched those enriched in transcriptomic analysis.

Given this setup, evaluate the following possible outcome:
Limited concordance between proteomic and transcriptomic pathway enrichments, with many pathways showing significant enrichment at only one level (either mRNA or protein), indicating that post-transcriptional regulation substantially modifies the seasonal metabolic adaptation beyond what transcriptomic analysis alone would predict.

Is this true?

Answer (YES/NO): YES